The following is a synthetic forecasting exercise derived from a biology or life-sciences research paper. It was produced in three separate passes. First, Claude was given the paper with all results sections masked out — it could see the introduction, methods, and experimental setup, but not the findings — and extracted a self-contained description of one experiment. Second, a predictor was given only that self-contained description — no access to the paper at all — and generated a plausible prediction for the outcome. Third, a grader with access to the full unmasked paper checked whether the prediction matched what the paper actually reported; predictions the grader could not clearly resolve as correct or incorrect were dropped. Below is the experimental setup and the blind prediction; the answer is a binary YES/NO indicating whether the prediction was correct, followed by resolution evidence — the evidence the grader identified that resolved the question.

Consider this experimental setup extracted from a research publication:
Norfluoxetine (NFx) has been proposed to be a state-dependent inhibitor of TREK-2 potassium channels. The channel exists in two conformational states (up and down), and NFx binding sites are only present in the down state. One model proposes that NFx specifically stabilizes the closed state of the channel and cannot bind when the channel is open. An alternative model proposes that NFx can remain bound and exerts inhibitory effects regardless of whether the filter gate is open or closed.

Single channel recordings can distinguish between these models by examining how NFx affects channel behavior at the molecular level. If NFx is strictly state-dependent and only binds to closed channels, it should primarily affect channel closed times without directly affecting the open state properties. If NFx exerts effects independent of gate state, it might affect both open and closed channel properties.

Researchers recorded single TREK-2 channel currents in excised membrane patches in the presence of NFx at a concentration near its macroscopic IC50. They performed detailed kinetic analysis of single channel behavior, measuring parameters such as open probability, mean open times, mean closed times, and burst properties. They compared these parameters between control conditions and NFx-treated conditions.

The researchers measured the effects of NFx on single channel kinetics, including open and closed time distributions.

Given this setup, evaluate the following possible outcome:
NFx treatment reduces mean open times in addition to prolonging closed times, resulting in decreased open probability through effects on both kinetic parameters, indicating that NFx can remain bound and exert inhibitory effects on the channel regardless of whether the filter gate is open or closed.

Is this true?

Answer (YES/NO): YES